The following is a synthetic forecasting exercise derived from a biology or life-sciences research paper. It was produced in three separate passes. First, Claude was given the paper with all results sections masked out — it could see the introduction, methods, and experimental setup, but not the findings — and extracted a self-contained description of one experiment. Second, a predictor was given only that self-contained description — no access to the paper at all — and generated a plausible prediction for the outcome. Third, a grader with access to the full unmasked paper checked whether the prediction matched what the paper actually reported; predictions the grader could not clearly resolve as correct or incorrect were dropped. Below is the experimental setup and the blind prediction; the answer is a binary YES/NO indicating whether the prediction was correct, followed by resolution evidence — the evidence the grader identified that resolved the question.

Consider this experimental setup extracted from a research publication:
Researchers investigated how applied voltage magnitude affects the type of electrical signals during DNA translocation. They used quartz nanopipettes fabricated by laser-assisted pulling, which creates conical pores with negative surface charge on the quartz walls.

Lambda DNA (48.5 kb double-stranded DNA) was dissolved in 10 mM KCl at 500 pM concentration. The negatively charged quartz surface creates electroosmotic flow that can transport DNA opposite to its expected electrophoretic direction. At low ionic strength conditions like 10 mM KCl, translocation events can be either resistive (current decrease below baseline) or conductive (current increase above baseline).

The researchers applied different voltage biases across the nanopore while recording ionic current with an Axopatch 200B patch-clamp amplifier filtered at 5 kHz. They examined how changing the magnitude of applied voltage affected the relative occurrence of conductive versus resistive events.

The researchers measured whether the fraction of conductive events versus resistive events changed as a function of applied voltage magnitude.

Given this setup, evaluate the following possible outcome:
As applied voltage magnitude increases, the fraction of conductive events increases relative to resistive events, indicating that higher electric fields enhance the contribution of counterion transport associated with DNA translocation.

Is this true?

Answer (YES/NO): NO